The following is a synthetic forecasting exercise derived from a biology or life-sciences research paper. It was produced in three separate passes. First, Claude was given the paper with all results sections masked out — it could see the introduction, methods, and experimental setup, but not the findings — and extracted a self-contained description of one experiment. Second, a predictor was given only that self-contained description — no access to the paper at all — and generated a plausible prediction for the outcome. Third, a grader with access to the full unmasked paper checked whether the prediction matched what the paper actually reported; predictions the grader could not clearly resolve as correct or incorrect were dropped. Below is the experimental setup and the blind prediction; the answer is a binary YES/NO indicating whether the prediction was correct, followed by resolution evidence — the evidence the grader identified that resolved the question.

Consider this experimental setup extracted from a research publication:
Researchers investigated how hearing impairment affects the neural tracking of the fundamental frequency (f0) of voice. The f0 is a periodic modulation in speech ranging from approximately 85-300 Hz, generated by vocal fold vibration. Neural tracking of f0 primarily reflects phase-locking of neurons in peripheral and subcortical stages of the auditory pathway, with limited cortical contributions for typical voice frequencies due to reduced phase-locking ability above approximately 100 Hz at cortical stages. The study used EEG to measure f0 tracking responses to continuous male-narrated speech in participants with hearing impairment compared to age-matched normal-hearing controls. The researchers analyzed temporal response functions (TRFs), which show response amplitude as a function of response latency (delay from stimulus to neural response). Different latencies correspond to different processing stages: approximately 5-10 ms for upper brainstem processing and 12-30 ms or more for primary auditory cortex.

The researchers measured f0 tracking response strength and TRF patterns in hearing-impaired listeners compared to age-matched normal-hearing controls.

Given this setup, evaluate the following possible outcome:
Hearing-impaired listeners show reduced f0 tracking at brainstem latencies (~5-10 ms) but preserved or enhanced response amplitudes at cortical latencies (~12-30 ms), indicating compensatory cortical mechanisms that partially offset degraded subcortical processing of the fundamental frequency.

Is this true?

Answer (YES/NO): NO